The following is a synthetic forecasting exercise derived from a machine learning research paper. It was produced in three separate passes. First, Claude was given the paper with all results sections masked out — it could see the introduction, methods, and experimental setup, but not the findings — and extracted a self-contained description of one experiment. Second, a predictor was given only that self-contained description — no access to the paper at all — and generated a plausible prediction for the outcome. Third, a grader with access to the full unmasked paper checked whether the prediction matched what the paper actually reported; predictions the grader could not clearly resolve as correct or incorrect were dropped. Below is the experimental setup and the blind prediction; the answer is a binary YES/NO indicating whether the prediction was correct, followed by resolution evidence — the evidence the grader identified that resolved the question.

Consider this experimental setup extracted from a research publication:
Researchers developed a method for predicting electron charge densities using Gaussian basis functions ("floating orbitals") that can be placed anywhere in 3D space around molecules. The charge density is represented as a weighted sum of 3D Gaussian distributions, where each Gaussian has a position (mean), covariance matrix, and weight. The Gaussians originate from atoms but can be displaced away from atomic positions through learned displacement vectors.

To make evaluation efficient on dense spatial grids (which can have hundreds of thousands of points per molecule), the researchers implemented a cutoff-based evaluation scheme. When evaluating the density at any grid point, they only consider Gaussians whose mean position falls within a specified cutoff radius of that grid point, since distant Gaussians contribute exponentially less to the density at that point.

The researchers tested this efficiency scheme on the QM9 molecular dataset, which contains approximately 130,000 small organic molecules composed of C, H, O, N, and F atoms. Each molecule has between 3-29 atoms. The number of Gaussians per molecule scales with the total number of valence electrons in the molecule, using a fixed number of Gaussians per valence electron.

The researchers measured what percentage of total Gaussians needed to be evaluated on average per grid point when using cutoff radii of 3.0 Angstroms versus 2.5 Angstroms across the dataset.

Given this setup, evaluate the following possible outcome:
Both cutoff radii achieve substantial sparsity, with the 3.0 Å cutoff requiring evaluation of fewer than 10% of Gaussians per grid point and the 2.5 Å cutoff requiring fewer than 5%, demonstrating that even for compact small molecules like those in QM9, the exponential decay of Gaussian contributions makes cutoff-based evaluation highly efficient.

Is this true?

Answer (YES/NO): NO